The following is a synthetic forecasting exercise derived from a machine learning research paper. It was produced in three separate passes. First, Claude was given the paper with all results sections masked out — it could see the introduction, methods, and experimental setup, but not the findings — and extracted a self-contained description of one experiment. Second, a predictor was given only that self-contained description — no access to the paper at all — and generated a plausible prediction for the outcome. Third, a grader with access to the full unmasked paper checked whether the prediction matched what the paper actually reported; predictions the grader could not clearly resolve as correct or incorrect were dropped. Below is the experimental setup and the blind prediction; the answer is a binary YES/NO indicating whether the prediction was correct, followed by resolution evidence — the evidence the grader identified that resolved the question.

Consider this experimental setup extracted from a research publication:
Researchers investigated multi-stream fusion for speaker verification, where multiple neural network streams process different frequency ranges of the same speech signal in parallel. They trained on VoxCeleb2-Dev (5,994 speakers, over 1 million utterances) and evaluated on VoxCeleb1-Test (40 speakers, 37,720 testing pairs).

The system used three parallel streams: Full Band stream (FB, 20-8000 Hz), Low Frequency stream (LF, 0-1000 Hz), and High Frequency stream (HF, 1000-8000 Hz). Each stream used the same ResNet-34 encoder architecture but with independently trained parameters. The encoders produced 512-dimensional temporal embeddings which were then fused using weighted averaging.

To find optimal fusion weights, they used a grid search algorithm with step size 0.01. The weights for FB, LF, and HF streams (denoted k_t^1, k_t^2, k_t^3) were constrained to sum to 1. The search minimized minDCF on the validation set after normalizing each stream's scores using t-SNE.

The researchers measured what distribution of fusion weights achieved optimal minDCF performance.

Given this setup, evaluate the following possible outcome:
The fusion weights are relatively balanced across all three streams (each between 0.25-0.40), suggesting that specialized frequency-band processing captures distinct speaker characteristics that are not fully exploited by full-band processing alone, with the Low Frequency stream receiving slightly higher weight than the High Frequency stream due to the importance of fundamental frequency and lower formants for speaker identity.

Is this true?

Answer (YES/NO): YES